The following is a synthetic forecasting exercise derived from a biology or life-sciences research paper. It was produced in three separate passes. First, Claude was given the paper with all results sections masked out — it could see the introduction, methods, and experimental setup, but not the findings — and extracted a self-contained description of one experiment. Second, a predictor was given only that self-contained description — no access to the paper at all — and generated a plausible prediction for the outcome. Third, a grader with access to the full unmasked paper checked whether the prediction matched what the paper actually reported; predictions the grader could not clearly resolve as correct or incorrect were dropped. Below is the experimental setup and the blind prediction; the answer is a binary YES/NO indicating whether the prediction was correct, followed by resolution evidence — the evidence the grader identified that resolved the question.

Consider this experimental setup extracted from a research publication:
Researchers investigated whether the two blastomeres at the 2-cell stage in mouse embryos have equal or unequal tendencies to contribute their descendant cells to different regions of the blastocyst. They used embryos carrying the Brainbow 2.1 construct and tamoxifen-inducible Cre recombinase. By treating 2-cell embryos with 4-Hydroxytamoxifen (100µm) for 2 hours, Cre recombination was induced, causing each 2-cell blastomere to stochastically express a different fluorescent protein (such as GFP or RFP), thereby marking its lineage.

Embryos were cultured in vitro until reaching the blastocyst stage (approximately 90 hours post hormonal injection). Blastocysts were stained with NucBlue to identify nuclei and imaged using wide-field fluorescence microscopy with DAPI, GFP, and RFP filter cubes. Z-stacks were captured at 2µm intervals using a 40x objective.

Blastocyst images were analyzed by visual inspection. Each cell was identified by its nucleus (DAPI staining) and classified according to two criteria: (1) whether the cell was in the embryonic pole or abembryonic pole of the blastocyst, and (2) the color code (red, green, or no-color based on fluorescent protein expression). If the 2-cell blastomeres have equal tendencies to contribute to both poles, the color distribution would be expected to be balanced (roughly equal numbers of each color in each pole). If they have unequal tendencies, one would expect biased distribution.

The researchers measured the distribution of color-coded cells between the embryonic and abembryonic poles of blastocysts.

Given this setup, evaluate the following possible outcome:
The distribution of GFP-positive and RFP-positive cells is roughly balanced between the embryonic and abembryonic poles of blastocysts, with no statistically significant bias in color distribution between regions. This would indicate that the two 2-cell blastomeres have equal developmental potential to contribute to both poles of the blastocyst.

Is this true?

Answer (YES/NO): NO